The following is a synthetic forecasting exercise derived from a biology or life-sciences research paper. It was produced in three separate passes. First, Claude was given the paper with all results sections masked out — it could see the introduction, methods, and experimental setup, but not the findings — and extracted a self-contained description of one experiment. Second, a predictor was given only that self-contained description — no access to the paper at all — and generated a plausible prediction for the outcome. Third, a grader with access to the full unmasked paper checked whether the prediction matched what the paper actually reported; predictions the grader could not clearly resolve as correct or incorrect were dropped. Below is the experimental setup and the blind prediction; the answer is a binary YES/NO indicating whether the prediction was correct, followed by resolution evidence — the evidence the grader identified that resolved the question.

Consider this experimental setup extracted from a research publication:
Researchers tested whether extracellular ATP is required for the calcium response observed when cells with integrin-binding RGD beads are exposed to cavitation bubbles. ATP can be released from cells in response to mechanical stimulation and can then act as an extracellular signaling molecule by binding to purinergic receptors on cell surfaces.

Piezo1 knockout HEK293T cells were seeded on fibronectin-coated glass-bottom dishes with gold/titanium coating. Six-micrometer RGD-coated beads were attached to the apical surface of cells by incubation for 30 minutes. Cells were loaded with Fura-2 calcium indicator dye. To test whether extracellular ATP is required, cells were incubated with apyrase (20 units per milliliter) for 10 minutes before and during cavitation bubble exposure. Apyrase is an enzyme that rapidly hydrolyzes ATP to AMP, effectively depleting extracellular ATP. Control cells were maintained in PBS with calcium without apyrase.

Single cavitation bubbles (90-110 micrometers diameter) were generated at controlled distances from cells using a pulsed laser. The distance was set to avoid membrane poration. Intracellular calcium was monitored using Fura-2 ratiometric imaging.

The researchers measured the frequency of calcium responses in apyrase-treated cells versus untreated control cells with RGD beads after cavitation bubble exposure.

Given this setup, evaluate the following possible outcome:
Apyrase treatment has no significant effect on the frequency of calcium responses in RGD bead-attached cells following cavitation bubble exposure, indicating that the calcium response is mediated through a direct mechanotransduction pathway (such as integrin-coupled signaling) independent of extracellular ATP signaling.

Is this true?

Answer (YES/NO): NO